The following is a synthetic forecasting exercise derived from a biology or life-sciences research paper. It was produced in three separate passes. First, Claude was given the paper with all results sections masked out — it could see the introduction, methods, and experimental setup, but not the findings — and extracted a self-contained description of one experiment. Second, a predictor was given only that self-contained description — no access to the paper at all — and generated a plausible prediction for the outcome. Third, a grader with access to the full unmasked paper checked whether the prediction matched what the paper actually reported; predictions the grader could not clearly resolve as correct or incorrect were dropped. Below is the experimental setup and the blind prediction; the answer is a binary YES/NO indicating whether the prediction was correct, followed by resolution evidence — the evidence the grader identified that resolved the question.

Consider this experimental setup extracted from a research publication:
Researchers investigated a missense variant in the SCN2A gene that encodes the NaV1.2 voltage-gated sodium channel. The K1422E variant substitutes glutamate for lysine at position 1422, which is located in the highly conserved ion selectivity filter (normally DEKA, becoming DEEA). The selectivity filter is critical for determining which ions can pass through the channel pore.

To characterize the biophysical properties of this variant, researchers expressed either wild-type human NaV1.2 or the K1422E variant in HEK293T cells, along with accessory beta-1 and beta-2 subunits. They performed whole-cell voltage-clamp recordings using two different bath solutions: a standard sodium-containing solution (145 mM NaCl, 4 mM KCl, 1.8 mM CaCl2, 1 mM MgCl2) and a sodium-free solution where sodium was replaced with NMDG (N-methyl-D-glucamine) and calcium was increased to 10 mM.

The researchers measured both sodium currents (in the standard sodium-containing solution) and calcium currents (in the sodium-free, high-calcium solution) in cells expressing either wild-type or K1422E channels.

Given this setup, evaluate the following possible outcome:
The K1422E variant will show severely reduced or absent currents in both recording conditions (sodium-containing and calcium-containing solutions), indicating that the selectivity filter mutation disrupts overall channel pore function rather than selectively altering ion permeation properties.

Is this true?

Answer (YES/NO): NO